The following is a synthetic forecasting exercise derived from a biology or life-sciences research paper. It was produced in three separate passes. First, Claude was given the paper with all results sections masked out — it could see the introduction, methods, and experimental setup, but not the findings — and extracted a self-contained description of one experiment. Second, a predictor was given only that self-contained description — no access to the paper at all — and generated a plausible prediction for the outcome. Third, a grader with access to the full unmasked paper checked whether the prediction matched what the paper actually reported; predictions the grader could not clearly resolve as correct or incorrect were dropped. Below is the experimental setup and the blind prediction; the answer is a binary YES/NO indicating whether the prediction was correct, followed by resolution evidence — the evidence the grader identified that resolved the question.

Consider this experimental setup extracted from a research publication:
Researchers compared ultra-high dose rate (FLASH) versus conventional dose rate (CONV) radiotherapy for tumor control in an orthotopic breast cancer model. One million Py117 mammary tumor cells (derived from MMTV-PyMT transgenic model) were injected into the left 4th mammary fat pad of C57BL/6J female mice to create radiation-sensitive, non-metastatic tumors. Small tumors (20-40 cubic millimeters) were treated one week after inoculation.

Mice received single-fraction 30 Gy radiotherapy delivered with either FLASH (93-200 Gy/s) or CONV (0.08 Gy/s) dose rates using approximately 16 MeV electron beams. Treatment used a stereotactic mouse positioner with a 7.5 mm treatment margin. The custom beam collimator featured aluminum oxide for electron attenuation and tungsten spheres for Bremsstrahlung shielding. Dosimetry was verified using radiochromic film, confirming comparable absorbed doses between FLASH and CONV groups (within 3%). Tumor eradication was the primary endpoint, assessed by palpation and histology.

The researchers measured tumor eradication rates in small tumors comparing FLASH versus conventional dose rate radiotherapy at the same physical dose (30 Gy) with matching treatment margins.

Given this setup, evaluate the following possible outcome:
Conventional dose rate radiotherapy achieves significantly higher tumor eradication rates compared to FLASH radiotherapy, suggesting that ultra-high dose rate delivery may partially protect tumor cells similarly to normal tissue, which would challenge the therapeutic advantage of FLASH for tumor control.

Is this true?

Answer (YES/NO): NO